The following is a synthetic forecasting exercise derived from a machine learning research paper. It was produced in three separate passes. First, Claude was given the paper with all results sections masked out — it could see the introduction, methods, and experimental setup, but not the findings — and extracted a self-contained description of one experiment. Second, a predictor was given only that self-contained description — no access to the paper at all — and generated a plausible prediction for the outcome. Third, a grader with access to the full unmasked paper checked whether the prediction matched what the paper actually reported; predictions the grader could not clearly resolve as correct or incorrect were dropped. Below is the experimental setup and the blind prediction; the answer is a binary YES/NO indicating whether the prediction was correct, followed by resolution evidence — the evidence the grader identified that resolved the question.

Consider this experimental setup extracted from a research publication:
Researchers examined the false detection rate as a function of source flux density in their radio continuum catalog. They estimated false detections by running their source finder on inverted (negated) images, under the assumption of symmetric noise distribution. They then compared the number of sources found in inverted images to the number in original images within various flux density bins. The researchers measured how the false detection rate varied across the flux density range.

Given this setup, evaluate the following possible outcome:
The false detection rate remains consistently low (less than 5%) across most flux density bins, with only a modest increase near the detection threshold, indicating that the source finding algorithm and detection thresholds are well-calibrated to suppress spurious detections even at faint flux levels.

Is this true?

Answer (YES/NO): NO